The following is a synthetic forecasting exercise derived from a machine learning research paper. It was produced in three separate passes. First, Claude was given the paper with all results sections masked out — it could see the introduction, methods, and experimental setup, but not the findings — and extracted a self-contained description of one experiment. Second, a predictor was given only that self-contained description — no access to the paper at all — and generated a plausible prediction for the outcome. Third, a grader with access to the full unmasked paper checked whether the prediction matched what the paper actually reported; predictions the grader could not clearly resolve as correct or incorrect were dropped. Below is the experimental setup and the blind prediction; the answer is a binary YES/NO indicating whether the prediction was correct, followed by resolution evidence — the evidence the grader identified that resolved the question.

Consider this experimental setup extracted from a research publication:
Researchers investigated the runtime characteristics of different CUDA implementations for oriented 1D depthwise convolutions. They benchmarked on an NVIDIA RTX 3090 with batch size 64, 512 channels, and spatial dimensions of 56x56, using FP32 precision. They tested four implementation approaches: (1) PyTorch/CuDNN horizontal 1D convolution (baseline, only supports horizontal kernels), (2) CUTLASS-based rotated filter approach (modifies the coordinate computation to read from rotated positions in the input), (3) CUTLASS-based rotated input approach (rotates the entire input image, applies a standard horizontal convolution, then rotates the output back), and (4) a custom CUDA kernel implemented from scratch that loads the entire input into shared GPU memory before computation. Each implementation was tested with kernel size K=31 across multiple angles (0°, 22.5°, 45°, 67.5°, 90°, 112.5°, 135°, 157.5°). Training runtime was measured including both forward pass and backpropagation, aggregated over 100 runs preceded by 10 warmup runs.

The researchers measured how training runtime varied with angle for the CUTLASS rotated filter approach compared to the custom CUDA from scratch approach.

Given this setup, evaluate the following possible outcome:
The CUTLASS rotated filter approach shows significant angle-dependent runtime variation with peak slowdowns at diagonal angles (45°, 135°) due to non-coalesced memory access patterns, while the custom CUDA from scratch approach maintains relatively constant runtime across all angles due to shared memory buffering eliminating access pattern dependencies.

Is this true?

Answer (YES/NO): NO